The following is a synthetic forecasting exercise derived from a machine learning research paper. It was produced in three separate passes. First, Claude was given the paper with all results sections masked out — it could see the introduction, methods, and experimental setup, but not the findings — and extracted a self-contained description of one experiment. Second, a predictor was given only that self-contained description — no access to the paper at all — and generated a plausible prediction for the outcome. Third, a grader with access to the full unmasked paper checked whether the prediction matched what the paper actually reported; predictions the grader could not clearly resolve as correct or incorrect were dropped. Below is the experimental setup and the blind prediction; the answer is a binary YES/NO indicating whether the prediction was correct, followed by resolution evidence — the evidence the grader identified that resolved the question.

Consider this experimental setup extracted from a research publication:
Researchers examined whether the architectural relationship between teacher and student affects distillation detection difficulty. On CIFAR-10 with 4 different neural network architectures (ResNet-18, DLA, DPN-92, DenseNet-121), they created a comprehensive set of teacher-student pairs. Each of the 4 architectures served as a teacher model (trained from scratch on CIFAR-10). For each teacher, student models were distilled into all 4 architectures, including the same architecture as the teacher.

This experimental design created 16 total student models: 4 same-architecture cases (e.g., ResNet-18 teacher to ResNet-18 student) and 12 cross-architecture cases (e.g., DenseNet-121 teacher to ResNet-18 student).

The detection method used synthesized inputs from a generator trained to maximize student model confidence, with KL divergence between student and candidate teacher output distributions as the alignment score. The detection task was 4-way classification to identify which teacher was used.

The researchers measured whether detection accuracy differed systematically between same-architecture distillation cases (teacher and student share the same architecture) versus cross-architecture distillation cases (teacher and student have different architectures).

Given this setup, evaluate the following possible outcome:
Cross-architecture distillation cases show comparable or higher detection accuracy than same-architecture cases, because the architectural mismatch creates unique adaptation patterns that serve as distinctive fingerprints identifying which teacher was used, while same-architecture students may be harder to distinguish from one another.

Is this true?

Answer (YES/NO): NO